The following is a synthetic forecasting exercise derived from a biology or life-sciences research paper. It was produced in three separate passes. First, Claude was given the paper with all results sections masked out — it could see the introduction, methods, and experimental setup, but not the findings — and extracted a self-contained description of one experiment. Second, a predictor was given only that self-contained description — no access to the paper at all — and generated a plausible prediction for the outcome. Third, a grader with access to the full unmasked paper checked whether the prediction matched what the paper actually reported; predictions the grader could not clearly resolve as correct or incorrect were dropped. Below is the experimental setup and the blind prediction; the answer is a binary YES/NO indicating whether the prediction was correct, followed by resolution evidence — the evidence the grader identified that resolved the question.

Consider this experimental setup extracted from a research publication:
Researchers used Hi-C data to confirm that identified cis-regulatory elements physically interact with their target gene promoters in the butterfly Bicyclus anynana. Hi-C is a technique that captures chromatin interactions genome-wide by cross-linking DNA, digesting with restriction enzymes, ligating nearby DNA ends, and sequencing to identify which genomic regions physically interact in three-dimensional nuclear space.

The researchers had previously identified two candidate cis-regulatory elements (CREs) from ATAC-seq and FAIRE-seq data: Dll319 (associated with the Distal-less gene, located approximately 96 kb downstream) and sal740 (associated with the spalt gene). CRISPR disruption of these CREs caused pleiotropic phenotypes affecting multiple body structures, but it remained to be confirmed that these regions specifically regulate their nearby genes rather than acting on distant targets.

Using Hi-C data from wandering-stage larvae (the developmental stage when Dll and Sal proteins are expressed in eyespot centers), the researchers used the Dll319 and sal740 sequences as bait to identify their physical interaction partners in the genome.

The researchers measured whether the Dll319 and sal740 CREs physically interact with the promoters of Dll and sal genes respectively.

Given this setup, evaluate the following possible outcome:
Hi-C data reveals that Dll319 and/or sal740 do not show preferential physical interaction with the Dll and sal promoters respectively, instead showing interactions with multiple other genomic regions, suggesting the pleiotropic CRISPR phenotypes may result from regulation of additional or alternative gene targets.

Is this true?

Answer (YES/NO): NO